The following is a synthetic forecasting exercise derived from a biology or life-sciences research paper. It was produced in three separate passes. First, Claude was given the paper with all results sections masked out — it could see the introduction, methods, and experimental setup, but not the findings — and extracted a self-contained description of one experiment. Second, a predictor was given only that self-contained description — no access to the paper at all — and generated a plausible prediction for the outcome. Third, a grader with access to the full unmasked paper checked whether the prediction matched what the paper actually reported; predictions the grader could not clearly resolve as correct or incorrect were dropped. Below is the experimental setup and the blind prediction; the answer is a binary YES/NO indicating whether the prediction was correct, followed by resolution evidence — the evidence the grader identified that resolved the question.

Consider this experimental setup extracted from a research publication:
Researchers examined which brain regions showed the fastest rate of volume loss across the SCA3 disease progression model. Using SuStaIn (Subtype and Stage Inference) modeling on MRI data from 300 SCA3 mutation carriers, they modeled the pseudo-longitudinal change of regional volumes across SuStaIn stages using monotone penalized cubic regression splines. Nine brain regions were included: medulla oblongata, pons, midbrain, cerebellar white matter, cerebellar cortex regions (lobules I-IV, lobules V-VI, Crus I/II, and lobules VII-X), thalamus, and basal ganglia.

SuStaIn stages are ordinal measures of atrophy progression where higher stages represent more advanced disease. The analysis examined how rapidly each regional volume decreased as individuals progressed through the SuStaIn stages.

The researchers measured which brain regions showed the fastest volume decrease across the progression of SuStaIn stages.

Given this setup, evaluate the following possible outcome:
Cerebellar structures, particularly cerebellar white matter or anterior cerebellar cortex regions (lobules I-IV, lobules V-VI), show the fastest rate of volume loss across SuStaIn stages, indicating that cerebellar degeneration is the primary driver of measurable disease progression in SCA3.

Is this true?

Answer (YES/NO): NO